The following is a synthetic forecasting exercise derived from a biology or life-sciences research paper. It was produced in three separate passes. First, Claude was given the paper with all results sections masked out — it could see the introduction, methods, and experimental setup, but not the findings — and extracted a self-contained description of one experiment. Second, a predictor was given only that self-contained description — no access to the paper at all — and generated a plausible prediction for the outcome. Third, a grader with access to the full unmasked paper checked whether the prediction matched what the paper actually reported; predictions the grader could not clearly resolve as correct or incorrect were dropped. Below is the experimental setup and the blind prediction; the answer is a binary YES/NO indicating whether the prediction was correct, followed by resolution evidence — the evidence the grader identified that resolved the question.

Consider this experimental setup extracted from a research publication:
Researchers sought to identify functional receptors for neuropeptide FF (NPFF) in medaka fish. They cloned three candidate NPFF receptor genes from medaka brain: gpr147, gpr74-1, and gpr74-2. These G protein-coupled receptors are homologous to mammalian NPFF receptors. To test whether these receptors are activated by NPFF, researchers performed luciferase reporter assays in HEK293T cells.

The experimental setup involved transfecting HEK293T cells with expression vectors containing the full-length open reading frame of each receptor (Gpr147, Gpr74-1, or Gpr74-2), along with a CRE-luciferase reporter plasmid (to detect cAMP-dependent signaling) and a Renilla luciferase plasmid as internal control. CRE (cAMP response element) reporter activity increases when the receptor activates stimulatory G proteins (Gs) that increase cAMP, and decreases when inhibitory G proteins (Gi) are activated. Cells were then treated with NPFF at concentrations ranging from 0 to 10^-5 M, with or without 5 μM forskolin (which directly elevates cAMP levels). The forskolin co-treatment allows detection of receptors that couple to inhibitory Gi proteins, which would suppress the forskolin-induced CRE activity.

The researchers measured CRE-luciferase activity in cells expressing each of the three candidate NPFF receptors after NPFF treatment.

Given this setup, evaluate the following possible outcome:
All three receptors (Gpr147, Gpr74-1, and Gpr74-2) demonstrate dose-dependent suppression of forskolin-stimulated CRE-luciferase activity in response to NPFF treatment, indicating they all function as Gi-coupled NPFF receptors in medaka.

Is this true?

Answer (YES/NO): YES